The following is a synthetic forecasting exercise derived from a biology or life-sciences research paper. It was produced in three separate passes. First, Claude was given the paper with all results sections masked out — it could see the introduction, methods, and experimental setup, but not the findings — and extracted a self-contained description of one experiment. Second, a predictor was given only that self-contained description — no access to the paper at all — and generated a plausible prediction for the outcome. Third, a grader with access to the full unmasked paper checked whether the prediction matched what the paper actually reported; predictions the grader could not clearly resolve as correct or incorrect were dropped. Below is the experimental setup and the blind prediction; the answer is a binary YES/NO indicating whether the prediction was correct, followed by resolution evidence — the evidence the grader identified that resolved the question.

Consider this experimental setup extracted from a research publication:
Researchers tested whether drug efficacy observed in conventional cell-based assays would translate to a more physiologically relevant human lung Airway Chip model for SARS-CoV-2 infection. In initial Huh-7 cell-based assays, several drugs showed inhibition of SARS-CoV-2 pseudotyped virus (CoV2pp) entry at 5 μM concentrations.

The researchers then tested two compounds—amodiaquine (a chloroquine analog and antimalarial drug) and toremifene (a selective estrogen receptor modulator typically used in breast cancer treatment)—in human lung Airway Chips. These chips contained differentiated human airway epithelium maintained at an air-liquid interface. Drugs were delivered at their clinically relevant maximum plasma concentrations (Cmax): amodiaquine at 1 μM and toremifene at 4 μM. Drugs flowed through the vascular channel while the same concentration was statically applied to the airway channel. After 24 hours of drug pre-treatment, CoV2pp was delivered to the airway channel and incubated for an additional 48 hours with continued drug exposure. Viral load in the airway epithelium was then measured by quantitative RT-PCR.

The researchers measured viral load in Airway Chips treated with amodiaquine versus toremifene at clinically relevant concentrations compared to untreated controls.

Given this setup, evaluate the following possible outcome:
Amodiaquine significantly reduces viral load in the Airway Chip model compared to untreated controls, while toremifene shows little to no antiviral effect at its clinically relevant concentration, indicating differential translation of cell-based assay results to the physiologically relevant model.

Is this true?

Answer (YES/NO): NO